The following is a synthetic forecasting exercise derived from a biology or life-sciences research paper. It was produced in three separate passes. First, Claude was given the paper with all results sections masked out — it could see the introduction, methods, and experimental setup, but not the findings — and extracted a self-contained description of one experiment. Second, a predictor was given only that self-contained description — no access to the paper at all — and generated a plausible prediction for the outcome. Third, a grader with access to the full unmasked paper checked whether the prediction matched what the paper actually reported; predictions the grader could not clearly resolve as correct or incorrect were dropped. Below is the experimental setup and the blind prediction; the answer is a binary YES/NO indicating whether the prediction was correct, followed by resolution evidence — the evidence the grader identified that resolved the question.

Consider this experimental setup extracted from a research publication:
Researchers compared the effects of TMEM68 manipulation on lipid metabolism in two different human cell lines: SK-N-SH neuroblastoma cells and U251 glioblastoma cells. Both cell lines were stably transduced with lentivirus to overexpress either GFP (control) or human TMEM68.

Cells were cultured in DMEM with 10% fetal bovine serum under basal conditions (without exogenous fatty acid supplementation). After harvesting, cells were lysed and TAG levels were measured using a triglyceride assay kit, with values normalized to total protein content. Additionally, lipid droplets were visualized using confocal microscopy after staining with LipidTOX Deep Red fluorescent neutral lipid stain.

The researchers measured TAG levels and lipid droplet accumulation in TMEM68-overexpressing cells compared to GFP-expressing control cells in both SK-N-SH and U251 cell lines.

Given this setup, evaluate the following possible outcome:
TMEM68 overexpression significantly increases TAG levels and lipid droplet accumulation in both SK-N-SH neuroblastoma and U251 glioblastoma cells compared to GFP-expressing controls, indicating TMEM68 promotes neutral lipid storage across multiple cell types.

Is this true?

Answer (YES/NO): YES